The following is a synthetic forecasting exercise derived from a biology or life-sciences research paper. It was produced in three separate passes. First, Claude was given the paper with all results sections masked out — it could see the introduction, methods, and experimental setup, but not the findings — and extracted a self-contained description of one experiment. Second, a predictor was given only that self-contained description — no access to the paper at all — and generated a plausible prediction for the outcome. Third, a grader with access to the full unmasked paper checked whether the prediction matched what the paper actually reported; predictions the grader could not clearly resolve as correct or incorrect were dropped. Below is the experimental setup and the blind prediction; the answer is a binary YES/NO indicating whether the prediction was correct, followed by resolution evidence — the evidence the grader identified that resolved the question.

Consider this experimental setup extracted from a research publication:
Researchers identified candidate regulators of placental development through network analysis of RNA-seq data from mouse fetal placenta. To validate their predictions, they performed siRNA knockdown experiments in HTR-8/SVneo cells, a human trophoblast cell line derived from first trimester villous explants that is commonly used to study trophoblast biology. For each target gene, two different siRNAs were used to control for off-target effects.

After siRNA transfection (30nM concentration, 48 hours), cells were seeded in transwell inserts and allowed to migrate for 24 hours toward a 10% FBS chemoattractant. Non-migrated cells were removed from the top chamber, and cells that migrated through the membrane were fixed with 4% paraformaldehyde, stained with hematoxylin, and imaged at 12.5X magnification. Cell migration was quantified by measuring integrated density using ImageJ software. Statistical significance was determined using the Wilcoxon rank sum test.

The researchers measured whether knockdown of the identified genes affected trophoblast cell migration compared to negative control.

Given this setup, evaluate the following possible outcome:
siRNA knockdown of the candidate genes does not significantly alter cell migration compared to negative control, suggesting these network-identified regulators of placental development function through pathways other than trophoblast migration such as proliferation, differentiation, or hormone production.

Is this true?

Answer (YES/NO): NO